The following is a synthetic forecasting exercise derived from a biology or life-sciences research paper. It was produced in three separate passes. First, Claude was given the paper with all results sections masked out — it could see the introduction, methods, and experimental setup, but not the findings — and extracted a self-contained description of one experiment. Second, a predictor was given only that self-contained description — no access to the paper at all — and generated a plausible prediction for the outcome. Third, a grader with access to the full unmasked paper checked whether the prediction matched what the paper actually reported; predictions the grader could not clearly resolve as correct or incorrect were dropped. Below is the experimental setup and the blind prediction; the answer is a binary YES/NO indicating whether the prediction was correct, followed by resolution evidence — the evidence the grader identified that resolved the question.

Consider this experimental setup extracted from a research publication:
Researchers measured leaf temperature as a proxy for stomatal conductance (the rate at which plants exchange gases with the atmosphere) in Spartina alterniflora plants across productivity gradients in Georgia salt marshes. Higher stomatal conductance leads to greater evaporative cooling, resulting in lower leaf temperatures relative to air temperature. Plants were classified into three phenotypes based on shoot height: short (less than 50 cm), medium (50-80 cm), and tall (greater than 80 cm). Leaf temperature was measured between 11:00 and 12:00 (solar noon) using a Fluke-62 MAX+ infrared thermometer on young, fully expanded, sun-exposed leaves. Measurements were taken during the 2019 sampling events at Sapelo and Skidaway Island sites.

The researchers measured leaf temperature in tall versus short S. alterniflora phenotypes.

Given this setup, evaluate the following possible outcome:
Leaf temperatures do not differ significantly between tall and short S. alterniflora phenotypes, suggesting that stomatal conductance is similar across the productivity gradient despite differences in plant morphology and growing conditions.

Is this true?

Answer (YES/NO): NO